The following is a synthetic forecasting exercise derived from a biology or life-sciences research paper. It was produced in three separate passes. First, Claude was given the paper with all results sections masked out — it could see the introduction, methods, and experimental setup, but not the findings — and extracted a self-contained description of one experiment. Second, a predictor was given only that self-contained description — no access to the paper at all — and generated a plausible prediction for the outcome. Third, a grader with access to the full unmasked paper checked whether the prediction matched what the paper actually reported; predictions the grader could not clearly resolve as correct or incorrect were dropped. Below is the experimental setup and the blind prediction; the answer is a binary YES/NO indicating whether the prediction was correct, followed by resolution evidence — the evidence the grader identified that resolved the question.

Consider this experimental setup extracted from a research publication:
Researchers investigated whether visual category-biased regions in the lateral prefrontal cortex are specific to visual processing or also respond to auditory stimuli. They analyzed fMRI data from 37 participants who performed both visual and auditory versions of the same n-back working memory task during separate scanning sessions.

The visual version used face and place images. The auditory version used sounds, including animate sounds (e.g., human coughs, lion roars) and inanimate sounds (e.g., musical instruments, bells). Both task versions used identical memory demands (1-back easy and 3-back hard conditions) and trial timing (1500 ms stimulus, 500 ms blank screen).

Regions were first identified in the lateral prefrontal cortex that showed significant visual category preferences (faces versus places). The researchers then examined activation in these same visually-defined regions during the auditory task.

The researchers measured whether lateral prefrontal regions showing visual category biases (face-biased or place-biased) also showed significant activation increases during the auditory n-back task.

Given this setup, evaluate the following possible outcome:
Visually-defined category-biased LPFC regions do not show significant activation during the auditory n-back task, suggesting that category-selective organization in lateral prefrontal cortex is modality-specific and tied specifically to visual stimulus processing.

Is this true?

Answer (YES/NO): NO